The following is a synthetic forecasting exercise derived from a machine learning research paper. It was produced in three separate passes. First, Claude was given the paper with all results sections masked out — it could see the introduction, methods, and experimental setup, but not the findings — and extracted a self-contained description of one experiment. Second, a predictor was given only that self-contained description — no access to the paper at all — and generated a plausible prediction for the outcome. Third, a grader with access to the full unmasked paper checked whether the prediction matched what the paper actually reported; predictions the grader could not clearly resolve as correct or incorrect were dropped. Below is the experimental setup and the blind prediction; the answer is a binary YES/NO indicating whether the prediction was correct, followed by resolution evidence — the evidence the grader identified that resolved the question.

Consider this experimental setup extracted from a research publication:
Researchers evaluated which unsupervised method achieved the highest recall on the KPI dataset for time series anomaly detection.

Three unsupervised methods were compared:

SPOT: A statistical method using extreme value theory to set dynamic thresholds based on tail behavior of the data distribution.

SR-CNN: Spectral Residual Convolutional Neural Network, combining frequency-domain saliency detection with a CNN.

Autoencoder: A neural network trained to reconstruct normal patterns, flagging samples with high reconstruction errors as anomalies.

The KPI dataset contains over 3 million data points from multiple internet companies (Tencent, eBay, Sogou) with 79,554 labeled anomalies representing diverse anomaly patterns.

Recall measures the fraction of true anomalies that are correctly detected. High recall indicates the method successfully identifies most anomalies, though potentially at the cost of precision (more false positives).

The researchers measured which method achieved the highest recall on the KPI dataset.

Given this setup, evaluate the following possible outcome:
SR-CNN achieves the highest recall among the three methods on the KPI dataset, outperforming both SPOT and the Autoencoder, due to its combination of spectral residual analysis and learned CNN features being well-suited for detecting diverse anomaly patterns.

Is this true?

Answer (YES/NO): NO